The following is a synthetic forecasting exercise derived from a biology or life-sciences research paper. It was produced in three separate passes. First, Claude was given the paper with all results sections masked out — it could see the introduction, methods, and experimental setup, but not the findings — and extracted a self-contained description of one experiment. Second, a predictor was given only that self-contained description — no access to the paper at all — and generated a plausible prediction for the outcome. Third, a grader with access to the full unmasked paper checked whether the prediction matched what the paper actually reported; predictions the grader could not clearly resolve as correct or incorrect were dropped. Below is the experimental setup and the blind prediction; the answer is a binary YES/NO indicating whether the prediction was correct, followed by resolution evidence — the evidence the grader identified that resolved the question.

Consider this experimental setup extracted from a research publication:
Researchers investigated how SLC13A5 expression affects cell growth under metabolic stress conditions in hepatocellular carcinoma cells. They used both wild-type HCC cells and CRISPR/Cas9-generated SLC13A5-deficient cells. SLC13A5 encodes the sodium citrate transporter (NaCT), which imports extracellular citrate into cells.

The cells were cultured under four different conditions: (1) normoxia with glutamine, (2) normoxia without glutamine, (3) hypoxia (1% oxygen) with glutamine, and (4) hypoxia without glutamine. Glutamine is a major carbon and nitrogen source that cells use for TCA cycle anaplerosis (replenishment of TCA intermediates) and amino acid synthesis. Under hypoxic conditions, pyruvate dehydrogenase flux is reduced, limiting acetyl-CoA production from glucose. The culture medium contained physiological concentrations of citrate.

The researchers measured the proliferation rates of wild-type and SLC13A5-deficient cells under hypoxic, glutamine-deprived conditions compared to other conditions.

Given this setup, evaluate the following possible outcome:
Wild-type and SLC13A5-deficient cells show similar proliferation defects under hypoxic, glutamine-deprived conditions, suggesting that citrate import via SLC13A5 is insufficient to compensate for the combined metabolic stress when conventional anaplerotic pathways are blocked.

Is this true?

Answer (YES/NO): NO